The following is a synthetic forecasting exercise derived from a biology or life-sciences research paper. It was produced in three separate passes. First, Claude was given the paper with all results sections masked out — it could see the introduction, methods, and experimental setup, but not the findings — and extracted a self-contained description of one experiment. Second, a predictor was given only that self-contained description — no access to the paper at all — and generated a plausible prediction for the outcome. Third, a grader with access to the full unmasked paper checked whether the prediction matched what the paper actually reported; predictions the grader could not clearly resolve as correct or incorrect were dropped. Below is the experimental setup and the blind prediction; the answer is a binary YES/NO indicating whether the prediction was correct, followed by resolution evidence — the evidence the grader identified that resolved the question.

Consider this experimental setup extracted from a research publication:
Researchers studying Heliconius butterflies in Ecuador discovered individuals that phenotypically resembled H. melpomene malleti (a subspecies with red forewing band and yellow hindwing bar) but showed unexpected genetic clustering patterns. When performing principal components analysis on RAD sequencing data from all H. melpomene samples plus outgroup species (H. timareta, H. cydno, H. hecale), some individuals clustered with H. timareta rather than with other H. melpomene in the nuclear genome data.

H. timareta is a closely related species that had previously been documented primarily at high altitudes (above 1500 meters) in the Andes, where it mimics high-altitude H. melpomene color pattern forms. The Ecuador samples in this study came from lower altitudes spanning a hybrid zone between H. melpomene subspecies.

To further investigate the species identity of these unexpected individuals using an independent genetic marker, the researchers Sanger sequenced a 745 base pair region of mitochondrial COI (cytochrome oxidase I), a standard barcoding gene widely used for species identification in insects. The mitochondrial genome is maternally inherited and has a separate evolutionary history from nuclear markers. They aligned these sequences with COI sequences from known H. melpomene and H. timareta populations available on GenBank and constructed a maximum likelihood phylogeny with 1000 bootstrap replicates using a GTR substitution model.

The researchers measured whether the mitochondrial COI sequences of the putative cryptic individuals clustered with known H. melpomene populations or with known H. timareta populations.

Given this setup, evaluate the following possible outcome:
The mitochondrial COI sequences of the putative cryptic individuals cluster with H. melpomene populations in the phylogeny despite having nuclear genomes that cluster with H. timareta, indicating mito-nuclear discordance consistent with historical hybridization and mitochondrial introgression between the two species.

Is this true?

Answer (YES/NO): NO